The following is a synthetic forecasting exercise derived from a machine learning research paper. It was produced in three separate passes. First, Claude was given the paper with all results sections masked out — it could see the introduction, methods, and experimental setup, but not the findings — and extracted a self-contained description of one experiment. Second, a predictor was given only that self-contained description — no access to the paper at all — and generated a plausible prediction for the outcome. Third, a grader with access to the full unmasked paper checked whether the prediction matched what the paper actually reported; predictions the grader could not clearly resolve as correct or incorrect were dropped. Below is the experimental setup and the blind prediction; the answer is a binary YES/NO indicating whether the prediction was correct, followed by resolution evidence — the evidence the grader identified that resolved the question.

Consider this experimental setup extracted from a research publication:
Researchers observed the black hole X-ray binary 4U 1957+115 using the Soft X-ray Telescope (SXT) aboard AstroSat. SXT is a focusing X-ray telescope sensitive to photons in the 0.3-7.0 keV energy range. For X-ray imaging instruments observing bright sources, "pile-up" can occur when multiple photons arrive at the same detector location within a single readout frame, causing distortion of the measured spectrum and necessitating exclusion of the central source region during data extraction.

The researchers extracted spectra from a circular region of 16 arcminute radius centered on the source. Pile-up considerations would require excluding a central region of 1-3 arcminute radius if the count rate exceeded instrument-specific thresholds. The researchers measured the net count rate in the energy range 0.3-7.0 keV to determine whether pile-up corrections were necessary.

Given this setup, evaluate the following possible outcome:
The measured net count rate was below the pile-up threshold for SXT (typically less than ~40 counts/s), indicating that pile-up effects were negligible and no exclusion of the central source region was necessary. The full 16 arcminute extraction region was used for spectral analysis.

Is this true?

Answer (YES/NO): YES